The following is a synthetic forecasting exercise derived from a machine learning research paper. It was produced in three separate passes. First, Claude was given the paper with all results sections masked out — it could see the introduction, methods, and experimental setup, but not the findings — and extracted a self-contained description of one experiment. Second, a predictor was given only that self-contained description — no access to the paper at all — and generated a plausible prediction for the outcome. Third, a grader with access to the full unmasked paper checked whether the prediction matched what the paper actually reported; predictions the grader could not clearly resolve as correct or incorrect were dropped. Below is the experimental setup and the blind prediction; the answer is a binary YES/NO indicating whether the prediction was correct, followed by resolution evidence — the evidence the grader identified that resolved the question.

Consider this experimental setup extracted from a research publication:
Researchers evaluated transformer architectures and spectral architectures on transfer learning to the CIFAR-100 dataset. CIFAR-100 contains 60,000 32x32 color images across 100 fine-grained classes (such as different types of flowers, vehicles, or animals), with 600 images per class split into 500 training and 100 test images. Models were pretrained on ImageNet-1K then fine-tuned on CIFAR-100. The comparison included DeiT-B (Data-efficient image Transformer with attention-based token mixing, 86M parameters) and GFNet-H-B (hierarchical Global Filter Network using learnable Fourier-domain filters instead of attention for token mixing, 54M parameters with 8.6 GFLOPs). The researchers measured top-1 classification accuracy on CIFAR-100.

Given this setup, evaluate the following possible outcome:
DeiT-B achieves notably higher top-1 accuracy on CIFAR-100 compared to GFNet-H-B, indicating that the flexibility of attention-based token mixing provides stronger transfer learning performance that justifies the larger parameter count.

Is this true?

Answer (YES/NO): NO